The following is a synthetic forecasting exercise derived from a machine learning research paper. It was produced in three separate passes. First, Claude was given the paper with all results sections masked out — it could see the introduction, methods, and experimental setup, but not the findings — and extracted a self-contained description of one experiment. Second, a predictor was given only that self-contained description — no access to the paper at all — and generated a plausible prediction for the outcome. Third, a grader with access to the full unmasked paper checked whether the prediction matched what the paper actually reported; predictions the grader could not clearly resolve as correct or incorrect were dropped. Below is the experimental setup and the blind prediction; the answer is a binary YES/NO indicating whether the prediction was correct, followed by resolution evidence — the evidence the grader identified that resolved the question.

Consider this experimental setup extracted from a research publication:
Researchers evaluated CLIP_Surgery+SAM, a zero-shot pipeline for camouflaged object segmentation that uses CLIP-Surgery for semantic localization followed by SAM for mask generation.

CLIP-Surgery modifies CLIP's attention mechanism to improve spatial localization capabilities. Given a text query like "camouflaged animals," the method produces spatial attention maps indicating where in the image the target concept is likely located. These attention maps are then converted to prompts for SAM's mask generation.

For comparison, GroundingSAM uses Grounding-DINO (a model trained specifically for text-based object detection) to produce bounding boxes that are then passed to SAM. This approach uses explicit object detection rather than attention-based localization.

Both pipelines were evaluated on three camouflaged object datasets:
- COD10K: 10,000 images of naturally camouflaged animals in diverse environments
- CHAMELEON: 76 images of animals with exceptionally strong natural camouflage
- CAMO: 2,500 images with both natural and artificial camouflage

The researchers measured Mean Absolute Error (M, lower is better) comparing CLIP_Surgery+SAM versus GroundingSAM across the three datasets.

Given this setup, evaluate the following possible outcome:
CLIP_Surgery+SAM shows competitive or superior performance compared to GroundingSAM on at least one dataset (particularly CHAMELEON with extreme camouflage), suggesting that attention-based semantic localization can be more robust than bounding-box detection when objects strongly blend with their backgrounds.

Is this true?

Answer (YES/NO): NO